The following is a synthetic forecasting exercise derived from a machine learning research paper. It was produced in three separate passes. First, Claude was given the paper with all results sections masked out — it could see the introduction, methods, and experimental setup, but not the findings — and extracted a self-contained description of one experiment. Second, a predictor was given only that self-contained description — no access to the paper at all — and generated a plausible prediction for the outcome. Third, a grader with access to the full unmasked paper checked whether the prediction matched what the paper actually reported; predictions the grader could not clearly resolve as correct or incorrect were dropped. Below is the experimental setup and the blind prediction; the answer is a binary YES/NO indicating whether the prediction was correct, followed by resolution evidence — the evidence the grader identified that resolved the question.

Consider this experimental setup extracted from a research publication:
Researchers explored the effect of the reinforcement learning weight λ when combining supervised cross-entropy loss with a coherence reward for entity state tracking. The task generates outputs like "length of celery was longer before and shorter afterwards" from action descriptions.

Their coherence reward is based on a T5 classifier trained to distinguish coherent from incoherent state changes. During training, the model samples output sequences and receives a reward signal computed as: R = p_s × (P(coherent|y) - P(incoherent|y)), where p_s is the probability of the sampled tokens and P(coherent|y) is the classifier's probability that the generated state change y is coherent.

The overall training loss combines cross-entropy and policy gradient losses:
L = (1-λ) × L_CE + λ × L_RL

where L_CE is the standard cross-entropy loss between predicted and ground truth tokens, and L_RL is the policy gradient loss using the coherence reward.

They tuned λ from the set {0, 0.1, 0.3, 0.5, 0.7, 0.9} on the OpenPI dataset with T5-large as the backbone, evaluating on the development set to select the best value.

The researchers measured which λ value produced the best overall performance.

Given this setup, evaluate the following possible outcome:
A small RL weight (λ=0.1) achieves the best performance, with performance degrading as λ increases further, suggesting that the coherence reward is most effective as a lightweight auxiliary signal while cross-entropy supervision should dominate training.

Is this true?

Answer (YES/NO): NO